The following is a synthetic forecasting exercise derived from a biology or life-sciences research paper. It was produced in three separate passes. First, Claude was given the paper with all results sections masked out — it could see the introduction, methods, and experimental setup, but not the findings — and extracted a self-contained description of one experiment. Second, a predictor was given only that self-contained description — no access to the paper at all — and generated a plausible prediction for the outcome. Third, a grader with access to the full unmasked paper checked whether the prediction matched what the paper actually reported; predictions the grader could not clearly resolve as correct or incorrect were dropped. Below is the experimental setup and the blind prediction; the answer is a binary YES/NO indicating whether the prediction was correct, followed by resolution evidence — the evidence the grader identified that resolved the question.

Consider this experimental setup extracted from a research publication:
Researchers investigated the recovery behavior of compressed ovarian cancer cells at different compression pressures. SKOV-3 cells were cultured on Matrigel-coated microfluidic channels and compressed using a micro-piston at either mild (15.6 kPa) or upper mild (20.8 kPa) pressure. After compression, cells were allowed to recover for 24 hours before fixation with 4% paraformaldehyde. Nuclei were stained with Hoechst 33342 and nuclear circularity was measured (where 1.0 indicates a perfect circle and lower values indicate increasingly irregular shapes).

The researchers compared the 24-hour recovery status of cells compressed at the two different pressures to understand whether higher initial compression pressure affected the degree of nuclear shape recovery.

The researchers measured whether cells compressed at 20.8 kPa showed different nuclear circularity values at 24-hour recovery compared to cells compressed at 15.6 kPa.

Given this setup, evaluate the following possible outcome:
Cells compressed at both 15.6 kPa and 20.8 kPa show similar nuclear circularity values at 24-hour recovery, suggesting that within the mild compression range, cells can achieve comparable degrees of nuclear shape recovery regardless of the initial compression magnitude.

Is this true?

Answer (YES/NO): NO